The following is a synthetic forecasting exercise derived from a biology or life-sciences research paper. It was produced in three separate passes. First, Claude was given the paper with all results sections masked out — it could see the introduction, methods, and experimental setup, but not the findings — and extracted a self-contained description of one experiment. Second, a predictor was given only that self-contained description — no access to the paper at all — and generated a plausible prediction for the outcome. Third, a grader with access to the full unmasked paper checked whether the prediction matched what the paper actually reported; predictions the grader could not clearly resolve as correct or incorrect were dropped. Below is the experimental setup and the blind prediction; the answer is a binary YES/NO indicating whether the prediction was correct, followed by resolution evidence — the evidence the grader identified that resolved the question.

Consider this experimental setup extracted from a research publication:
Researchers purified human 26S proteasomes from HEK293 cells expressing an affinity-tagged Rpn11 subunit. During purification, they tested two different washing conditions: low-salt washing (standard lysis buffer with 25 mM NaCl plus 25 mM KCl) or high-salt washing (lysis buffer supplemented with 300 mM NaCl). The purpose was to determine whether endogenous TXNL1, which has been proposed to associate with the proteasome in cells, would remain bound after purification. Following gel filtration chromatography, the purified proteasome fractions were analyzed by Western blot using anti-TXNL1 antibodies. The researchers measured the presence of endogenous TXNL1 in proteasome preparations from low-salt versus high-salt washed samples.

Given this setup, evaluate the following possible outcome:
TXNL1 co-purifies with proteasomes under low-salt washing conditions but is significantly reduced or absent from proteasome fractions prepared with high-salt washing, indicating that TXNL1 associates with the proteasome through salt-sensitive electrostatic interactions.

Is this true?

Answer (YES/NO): YES